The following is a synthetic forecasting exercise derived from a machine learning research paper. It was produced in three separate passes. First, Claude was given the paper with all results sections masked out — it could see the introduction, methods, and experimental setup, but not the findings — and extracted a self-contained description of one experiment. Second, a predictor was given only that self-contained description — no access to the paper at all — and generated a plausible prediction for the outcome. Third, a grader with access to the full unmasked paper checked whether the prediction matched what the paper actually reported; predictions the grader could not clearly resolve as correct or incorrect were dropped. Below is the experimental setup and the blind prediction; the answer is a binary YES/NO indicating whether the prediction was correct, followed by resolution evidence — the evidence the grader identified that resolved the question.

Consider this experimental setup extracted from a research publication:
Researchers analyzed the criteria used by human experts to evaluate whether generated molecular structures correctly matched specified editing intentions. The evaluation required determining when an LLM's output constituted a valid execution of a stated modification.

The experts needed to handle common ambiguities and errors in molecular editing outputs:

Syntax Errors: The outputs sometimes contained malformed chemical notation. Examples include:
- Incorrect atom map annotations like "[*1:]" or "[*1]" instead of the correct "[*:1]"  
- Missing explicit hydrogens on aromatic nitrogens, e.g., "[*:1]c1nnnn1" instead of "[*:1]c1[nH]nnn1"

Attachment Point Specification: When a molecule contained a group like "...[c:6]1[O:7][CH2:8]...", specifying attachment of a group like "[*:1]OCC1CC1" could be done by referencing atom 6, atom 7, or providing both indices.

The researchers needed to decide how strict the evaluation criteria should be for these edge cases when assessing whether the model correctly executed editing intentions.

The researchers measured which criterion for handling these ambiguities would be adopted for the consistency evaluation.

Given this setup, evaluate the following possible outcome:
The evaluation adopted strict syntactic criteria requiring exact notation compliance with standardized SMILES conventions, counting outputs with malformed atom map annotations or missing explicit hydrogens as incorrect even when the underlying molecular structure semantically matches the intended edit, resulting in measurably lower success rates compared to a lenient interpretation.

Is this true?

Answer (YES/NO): NO